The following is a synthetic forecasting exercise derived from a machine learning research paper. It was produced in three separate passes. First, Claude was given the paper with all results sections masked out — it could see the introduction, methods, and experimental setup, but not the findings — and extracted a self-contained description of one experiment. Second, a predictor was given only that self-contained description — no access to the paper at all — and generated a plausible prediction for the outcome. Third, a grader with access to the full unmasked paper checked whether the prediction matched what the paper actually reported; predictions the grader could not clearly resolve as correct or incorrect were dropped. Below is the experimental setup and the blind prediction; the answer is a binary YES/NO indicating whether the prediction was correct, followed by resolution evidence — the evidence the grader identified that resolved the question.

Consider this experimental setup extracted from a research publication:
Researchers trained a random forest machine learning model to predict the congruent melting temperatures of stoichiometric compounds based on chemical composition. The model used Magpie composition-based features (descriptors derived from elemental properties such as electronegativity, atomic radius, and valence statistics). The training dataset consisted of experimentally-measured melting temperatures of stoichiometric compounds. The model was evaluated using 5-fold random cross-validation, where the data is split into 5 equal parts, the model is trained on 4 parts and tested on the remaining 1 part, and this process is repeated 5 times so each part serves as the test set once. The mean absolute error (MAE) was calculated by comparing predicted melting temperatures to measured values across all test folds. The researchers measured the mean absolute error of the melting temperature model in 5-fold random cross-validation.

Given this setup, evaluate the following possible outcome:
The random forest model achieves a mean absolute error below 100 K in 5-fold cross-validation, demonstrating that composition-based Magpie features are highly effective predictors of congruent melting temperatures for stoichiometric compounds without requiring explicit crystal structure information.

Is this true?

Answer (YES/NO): NO